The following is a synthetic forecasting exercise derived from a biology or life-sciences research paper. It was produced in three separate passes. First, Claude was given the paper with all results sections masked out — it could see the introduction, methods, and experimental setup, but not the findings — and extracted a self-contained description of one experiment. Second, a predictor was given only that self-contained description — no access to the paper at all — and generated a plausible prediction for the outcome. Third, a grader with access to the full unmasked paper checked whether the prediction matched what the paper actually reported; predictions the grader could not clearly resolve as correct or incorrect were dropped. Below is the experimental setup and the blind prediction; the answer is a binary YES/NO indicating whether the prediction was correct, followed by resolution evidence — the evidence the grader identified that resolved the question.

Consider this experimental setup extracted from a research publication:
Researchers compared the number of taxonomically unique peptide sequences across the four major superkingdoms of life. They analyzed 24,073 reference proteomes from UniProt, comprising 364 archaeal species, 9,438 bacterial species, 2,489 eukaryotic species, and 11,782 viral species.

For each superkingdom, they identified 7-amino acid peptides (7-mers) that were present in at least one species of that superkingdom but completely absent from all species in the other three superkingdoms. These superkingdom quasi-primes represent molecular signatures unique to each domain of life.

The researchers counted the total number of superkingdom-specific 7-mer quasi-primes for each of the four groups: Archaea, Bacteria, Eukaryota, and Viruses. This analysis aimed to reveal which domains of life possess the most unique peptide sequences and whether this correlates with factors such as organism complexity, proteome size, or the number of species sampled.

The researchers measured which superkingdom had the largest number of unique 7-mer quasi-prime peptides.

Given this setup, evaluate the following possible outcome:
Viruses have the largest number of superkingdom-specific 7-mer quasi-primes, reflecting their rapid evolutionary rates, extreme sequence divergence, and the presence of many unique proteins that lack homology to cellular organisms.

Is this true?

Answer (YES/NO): NO